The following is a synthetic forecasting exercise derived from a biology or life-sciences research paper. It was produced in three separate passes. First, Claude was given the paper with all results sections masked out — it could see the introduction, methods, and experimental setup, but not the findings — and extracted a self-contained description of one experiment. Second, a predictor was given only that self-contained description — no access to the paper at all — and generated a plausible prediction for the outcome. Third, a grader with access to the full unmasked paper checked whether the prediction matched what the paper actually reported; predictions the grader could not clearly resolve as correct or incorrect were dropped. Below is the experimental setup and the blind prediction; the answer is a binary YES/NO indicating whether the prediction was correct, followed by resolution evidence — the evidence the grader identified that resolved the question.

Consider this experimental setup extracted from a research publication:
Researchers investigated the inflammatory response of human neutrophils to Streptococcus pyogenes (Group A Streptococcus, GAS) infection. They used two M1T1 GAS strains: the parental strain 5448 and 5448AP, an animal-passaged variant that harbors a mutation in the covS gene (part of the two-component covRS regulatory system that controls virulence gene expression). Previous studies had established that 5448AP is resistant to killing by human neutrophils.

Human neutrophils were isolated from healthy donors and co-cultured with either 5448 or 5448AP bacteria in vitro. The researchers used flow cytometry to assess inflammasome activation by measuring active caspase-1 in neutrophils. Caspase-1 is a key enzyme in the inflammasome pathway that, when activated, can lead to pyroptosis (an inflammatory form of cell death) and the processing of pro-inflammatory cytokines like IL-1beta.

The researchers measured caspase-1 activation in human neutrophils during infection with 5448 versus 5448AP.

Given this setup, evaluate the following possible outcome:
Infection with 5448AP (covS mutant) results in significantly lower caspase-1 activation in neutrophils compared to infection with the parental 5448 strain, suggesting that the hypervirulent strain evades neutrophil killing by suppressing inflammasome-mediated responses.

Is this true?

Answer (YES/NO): NO